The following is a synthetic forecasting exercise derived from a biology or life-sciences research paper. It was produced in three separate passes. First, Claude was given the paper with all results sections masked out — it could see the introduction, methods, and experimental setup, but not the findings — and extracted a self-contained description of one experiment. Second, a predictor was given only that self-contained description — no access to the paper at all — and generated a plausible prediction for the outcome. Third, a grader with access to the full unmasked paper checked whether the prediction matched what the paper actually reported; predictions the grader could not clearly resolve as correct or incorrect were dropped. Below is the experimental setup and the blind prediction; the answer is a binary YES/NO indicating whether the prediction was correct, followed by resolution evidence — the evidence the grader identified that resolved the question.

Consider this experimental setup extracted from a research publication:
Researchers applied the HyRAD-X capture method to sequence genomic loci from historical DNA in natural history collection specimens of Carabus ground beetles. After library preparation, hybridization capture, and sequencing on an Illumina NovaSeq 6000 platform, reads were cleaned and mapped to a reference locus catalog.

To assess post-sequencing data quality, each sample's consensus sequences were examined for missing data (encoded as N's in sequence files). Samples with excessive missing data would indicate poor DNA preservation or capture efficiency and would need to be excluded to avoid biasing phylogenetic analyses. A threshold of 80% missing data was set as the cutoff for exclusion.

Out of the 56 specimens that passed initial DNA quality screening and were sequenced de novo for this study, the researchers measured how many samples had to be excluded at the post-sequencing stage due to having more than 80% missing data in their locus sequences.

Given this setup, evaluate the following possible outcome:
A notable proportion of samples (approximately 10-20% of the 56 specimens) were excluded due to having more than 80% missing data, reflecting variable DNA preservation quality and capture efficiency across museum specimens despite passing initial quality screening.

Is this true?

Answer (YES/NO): NO